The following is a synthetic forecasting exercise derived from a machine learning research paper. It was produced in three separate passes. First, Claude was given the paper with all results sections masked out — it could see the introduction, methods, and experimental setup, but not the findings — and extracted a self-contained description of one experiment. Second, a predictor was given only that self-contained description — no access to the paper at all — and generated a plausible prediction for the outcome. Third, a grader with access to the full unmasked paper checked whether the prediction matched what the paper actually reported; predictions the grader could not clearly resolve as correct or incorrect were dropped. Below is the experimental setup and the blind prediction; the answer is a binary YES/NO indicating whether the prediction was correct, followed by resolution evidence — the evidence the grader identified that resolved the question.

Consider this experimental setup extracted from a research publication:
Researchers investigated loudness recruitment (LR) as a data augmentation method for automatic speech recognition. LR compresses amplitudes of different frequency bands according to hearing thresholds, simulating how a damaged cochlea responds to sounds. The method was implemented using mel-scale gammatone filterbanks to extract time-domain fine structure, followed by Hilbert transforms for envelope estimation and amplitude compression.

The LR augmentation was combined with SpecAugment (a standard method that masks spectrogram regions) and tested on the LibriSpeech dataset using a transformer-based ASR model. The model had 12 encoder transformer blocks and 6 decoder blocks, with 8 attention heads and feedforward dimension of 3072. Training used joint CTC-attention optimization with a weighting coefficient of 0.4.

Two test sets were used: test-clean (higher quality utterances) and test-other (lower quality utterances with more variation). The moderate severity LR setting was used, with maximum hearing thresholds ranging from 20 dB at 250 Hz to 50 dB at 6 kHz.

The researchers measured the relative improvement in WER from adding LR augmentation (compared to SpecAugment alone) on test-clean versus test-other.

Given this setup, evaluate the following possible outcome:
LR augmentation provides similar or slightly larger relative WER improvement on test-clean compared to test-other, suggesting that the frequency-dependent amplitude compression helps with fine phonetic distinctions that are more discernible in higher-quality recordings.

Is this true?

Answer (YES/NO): NO